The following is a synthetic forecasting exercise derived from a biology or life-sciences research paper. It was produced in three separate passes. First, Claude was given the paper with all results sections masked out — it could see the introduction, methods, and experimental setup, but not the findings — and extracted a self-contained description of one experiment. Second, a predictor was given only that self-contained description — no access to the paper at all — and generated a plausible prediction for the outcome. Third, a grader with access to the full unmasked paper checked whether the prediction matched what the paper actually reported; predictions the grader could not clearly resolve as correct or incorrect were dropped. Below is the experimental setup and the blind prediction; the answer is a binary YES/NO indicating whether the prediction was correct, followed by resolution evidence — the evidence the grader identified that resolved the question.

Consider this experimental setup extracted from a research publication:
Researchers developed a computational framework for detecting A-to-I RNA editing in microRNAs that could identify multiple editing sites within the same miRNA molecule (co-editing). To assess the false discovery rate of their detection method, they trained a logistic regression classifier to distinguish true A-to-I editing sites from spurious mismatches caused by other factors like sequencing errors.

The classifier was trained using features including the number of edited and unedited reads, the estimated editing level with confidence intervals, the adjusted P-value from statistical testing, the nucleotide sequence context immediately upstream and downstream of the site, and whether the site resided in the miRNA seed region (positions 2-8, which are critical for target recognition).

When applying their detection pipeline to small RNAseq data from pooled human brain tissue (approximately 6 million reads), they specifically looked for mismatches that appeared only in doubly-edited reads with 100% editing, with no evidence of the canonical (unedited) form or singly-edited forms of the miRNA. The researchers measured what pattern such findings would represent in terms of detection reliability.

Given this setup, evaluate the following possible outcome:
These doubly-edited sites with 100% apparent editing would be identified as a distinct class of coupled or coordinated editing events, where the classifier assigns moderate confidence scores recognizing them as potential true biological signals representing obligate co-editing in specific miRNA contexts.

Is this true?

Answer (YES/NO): NO